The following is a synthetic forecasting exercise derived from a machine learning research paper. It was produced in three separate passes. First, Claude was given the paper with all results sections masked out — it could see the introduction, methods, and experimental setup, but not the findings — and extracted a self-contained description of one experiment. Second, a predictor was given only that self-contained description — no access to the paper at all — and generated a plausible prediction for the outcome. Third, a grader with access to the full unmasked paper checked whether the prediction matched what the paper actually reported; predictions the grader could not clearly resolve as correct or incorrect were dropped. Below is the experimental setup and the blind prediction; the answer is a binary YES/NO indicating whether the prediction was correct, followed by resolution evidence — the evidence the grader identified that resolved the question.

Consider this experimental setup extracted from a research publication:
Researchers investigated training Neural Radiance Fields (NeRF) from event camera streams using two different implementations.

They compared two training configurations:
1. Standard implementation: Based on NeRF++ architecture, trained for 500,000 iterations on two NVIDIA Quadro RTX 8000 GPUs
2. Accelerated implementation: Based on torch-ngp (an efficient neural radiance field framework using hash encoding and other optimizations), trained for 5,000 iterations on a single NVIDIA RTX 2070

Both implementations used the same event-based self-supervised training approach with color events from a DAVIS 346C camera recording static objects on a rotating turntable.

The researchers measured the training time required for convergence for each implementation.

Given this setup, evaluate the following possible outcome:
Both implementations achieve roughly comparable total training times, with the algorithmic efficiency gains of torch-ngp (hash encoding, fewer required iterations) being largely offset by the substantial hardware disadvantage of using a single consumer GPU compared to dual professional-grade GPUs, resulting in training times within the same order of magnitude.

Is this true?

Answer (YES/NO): NO